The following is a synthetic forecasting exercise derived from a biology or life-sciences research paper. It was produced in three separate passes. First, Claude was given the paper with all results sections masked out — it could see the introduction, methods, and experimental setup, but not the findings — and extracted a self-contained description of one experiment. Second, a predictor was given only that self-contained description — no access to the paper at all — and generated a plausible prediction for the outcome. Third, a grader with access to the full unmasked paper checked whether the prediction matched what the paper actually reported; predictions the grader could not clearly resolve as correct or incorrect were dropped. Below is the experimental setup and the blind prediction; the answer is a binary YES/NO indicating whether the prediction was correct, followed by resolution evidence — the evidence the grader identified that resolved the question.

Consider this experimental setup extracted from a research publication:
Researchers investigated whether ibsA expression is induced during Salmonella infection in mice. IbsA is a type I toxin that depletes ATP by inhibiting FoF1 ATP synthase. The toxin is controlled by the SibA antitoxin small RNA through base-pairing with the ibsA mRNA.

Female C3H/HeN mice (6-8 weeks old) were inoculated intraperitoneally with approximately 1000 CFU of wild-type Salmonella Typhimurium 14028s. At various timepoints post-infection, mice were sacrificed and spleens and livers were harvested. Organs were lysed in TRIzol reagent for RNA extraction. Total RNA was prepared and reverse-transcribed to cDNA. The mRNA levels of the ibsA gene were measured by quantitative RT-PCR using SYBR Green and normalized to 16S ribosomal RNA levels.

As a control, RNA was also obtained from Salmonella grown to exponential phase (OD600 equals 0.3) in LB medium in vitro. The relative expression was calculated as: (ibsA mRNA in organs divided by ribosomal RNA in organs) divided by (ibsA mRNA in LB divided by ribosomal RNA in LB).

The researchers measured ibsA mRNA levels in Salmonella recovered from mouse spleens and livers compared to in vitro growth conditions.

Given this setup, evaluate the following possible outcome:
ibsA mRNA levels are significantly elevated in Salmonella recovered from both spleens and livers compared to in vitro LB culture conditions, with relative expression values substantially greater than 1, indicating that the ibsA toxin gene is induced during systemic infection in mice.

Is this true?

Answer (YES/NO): YES